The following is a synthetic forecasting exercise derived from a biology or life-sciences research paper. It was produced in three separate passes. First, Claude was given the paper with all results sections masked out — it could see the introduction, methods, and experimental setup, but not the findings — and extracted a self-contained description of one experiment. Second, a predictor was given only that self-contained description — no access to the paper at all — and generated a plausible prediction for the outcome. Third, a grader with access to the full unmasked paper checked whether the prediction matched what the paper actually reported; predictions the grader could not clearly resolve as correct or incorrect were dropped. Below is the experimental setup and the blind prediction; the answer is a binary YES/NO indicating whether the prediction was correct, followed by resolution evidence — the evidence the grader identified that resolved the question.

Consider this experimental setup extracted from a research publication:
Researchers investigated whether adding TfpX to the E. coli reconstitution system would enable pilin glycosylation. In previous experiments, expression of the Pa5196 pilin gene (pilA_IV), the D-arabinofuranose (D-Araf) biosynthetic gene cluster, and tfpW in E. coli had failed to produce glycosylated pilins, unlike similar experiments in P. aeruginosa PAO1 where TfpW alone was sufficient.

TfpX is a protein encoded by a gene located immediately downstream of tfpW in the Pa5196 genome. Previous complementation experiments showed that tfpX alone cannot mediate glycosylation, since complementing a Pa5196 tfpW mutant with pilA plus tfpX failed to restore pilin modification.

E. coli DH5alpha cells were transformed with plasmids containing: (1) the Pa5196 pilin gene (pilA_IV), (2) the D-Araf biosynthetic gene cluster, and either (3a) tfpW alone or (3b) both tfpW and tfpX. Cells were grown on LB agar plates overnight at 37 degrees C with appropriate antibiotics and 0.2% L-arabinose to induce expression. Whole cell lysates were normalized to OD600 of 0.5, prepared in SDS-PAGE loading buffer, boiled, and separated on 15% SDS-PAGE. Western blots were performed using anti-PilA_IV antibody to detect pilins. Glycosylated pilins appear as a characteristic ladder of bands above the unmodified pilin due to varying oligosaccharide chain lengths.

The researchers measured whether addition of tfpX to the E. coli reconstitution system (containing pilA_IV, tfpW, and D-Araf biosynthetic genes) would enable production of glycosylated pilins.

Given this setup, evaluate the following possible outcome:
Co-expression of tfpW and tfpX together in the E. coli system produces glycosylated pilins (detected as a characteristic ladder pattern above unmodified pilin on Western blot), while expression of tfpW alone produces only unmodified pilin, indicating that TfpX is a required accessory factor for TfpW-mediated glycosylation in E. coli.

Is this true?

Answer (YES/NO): YES